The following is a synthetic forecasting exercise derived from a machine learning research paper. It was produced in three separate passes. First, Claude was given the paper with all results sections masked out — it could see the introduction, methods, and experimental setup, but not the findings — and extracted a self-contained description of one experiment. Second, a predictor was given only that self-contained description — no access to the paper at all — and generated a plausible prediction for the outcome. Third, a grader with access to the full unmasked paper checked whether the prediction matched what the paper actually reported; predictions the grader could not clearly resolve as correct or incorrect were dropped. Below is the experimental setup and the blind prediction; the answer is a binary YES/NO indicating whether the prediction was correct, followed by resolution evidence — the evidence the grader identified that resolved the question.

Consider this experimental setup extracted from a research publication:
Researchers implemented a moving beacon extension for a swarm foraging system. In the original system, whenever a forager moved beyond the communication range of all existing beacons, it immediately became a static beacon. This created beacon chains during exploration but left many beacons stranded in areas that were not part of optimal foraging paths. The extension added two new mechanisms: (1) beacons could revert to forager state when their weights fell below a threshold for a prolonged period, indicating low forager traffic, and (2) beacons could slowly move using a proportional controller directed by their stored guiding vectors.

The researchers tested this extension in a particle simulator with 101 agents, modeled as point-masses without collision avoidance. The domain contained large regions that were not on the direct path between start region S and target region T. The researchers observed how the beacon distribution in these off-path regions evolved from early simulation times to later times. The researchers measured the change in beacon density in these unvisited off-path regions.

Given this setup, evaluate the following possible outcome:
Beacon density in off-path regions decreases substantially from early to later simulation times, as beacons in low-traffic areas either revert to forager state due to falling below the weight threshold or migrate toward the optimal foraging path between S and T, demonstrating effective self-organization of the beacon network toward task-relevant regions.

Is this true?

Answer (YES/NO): YES